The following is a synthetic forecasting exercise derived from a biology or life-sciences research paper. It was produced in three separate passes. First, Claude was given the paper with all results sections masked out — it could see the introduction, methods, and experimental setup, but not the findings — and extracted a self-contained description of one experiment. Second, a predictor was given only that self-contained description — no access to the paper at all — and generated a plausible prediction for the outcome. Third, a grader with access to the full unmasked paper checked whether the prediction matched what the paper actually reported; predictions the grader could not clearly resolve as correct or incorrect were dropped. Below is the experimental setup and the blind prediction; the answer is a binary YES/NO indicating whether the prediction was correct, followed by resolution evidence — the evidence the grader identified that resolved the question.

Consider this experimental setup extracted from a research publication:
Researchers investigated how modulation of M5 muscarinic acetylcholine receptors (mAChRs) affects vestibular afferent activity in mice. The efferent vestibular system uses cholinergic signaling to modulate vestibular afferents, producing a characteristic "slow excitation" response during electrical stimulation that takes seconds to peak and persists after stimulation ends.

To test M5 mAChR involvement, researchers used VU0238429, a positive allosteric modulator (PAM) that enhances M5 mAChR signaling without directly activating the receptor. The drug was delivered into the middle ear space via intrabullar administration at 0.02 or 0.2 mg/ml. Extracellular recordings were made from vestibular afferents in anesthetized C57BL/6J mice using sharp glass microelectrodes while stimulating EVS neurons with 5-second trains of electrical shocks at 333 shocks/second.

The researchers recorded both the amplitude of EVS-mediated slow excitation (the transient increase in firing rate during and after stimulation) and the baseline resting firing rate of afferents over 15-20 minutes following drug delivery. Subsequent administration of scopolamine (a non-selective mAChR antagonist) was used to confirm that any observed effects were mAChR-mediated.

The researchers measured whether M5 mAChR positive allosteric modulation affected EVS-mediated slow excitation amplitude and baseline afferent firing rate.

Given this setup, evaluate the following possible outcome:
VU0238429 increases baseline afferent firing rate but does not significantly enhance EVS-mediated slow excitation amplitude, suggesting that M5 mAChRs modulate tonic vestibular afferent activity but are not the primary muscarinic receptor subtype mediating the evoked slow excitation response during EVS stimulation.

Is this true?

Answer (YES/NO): YES